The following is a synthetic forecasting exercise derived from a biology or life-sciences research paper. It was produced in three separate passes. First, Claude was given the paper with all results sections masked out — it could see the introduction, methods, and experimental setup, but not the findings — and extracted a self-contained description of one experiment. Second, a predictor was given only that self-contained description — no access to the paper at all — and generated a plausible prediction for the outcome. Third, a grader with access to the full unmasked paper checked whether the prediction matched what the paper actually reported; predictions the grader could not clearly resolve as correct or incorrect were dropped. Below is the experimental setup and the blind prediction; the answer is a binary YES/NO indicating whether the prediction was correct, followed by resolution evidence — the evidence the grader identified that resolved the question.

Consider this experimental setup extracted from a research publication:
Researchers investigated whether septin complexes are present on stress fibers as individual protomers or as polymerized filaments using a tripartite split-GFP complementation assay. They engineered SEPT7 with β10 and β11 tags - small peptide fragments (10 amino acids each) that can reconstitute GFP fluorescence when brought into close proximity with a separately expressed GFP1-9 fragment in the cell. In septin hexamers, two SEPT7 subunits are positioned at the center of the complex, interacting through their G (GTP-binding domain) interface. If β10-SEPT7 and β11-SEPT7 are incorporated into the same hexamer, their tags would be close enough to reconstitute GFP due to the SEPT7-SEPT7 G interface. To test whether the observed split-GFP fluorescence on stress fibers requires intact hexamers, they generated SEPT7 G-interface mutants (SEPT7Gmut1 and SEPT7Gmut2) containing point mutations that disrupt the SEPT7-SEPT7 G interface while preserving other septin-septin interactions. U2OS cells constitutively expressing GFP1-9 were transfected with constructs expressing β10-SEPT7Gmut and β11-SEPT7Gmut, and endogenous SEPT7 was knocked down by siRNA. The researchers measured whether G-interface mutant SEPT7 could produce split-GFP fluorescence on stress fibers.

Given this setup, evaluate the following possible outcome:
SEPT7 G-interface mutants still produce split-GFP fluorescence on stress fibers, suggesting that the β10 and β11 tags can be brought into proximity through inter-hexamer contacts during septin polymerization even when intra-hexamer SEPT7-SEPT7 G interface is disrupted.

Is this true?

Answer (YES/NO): NO